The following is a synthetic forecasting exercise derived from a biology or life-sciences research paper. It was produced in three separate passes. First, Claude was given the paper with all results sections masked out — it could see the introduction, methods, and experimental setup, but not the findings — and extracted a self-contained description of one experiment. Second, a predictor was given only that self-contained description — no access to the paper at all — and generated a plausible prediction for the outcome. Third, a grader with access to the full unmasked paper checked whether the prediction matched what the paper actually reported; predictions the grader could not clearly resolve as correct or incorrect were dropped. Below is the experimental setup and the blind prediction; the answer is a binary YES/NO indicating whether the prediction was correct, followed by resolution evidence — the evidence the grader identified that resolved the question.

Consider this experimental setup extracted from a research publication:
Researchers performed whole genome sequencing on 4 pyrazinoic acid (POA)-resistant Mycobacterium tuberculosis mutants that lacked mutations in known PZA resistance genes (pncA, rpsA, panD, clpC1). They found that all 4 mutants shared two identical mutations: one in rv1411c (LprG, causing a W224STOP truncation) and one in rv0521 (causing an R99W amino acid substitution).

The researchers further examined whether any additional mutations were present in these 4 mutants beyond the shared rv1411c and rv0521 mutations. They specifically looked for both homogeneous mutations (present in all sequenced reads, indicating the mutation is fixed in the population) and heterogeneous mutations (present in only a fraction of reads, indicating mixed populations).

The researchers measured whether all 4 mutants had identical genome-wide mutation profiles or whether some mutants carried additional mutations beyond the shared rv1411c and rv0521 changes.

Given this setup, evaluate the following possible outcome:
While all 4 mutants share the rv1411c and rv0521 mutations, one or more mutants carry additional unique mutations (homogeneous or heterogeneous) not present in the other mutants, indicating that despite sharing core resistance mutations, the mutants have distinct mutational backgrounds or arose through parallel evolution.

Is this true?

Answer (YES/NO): YES